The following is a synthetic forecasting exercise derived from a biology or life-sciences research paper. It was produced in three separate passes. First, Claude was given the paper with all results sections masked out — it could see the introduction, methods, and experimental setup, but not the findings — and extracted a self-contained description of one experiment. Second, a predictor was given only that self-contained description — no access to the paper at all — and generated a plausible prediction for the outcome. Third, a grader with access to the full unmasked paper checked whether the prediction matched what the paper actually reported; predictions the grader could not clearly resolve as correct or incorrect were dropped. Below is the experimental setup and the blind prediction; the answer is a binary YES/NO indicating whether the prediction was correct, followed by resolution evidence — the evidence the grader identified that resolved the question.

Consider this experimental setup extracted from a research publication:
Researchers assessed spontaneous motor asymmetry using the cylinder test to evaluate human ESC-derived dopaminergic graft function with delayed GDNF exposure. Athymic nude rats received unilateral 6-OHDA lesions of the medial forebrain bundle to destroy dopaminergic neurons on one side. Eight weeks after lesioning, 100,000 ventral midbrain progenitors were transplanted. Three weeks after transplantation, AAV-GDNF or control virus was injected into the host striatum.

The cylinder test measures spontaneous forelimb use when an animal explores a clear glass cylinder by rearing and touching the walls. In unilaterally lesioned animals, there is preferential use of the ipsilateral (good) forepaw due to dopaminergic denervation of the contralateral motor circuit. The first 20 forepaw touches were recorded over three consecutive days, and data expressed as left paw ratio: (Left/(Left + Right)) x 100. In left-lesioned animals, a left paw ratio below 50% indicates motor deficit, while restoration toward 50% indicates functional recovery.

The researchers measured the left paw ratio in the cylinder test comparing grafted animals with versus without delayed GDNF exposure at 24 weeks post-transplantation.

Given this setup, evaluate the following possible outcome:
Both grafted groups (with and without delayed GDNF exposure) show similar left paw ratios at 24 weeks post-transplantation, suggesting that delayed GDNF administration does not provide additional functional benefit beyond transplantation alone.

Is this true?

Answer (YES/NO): NO